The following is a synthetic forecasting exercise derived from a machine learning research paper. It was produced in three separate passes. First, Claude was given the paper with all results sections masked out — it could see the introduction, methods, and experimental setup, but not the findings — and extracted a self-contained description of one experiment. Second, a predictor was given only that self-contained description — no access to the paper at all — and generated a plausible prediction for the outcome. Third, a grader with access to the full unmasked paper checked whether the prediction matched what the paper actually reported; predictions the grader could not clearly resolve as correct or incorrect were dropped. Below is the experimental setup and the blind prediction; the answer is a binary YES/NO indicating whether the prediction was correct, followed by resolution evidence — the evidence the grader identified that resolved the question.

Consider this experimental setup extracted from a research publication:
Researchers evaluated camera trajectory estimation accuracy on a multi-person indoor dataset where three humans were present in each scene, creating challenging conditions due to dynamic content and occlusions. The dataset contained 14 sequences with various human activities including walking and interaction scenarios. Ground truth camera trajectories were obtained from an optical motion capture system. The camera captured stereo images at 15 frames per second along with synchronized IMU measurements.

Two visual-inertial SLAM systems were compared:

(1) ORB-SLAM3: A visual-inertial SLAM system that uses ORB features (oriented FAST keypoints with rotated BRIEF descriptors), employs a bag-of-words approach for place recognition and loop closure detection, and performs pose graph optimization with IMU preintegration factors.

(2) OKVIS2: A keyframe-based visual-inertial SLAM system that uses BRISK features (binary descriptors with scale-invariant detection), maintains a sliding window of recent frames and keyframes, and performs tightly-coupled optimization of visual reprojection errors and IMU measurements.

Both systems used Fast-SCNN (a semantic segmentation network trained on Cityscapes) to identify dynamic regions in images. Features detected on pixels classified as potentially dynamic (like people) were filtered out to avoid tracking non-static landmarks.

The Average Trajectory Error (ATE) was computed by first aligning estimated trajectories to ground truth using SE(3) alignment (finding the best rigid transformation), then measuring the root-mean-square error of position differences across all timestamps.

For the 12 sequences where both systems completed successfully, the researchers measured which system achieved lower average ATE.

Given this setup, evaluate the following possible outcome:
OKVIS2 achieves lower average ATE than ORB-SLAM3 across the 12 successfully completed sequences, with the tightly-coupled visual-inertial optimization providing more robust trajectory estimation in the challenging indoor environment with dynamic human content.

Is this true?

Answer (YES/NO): YES